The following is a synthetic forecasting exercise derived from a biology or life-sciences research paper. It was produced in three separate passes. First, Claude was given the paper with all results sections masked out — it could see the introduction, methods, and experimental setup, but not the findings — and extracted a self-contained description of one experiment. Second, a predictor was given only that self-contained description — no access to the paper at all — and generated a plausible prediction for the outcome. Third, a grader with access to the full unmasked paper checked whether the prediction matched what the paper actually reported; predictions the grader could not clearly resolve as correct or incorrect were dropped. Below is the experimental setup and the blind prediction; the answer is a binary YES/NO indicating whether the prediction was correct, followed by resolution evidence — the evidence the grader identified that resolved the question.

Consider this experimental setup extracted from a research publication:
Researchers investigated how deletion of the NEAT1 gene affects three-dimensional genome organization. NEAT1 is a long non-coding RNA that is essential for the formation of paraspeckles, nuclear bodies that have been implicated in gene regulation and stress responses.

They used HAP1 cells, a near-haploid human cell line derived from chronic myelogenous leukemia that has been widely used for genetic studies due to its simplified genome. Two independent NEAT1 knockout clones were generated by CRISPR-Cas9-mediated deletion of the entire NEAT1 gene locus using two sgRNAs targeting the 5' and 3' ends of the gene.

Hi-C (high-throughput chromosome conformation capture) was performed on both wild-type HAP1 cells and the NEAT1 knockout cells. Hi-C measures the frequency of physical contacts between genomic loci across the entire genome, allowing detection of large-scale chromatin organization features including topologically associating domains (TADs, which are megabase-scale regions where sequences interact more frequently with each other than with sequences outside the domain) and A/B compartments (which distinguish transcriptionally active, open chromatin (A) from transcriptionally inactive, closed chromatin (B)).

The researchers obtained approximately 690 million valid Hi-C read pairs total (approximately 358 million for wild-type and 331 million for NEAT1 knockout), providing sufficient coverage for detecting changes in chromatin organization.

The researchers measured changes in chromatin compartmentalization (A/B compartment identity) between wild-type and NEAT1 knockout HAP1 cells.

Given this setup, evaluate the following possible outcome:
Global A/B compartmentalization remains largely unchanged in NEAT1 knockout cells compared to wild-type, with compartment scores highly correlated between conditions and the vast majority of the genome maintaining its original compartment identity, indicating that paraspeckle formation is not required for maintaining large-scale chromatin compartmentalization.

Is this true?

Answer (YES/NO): NO